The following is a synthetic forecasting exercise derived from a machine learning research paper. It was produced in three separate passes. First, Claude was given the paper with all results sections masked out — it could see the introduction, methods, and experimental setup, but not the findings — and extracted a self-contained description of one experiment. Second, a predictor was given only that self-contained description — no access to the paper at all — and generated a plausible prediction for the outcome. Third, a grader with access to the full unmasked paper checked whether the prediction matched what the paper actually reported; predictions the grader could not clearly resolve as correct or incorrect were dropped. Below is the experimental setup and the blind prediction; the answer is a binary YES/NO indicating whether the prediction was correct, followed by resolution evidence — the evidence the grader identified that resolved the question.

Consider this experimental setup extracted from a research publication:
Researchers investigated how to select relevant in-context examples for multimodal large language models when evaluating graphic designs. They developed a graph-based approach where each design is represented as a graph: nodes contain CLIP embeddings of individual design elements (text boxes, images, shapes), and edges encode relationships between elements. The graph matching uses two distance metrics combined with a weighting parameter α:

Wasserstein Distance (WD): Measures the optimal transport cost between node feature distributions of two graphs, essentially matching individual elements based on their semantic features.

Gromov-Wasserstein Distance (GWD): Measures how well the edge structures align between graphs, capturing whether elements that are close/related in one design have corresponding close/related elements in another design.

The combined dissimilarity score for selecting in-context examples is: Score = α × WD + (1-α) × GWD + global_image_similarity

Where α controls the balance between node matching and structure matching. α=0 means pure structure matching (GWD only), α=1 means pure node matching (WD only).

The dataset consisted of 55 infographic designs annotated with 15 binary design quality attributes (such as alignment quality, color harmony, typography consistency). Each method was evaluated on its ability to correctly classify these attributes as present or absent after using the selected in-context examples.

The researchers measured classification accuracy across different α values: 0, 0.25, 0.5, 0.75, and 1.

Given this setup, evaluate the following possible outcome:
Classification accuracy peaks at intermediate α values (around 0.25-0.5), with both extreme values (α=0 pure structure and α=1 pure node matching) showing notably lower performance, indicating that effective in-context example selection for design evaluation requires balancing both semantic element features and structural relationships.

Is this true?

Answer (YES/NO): NO